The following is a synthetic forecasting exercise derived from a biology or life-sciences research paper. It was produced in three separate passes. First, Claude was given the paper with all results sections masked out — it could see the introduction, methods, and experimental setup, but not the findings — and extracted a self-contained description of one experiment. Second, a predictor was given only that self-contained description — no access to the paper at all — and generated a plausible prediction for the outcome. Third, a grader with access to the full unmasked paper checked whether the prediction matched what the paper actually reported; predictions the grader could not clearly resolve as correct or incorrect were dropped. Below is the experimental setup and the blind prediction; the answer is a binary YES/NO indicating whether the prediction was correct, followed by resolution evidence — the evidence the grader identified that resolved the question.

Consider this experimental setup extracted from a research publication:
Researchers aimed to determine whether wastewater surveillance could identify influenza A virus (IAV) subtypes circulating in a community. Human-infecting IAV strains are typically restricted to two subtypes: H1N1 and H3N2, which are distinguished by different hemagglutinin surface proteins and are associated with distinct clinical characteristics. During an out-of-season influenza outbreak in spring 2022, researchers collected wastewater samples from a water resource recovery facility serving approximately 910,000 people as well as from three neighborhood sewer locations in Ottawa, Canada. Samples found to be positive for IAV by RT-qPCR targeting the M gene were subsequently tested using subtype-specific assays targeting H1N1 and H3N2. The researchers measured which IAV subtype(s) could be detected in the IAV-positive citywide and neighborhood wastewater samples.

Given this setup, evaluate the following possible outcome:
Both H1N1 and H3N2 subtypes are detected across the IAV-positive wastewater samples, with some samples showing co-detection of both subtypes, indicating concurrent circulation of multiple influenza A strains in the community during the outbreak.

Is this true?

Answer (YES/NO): NO